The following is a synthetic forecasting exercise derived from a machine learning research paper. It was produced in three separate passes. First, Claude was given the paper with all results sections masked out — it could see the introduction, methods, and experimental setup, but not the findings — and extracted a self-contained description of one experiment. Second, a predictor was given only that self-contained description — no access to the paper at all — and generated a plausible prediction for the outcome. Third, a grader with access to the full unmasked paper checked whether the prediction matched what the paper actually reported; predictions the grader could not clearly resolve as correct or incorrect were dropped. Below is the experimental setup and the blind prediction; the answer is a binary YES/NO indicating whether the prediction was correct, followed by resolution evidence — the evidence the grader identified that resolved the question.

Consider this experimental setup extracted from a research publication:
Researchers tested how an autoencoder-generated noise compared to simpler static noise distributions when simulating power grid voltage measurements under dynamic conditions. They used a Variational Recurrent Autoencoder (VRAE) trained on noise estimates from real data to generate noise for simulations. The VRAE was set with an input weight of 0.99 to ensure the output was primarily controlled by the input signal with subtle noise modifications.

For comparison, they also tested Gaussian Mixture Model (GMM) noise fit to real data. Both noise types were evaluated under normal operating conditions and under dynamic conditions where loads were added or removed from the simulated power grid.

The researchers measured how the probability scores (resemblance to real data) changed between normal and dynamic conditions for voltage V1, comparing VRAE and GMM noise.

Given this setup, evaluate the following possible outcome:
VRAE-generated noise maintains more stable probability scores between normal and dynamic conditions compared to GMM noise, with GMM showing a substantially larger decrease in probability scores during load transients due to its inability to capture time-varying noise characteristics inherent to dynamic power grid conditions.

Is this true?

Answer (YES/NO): NO